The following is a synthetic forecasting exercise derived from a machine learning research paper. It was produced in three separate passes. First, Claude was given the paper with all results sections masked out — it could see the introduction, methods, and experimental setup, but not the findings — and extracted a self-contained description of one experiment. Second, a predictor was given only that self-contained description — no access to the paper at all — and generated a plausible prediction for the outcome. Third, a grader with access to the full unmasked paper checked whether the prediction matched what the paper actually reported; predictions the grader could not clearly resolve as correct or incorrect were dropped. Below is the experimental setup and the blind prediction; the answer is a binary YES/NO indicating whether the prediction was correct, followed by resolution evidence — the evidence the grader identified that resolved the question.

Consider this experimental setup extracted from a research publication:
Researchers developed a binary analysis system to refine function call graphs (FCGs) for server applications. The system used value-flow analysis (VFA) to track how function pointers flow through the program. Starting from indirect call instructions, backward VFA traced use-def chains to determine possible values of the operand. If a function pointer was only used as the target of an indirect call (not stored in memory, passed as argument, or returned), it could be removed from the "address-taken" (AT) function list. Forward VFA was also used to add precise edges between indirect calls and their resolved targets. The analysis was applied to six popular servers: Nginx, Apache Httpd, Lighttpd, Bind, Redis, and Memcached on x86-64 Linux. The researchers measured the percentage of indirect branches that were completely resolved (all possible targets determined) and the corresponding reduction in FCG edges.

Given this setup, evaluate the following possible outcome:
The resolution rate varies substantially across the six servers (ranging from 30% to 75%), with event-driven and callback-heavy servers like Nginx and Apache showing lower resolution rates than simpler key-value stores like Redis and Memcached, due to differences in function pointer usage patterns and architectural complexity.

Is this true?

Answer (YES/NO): NO